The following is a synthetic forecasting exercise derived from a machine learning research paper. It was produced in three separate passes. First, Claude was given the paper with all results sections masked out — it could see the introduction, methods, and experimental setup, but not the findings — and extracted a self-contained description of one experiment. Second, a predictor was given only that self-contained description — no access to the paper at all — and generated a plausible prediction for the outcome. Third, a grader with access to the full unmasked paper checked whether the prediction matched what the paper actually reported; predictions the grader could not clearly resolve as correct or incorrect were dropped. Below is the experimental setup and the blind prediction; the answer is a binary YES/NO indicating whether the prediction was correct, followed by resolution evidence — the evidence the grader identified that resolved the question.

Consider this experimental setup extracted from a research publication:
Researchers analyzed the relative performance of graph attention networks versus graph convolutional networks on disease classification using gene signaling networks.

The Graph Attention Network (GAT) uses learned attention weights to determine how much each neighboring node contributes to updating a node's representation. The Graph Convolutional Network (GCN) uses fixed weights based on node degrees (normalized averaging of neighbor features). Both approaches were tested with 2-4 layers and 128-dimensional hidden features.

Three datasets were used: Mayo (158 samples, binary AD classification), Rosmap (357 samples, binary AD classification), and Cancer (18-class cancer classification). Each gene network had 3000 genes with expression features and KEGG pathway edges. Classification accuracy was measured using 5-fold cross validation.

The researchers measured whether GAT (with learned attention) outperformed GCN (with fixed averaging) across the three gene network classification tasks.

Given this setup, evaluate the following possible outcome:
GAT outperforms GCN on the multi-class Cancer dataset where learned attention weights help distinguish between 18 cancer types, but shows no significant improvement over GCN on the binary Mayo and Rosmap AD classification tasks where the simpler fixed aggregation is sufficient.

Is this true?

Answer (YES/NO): NO